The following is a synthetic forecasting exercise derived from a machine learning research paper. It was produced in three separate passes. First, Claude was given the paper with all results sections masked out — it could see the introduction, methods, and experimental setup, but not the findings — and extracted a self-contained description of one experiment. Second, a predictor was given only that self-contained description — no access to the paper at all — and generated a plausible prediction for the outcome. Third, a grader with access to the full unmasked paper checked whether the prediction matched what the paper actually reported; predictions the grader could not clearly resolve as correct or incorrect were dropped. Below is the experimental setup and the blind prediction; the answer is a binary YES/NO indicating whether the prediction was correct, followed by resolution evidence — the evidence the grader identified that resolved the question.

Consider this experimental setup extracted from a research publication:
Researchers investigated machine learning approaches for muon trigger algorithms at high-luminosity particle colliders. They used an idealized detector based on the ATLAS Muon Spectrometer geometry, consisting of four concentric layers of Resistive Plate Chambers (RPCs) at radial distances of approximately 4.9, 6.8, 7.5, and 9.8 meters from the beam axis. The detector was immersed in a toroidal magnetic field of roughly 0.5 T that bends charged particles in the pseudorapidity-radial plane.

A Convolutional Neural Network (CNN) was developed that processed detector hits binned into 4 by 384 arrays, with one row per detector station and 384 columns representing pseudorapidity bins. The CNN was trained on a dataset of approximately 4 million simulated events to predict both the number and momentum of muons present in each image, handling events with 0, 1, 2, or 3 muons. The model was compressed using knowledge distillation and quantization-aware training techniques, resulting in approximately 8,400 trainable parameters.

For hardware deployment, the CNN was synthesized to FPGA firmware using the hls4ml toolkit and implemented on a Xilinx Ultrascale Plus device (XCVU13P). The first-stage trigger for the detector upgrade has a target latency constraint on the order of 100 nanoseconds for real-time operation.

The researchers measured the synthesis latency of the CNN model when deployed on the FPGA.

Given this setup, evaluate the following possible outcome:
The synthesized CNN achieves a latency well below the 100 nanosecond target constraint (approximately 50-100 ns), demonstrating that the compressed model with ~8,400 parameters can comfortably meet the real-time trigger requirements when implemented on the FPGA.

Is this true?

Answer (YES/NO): NO